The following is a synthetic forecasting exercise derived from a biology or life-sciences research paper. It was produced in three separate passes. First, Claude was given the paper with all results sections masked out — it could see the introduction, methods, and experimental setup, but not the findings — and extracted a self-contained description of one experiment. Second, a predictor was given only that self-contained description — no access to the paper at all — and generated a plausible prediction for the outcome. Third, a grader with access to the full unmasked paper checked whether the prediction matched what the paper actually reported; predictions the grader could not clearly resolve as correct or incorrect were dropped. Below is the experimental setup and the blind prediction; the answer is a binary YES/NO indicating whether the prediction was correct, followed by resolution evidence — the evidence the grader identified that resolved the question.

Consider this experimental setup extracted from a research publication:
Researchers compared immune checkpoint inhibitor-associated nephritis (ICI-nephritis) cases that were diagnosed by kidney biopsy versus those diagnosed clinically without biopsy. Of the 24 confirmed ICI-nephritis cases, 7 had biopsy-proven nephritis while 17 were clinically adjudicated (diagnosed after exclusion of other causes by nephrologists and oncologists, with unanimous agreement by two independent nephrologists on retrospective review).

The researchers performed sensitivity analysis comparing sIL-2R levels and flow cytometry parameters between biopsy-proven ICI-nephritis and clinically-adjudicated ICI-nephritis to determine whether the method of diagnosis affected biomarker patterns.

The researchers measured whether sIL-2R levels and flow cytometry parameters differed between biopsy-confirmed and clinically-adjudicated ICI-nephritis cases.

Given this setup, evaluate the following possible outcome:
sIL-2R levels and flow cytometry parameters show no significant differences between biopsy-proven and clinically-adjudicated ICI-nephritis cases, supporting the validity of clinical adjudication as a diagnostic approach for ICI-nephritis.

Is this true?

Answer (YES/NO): YES